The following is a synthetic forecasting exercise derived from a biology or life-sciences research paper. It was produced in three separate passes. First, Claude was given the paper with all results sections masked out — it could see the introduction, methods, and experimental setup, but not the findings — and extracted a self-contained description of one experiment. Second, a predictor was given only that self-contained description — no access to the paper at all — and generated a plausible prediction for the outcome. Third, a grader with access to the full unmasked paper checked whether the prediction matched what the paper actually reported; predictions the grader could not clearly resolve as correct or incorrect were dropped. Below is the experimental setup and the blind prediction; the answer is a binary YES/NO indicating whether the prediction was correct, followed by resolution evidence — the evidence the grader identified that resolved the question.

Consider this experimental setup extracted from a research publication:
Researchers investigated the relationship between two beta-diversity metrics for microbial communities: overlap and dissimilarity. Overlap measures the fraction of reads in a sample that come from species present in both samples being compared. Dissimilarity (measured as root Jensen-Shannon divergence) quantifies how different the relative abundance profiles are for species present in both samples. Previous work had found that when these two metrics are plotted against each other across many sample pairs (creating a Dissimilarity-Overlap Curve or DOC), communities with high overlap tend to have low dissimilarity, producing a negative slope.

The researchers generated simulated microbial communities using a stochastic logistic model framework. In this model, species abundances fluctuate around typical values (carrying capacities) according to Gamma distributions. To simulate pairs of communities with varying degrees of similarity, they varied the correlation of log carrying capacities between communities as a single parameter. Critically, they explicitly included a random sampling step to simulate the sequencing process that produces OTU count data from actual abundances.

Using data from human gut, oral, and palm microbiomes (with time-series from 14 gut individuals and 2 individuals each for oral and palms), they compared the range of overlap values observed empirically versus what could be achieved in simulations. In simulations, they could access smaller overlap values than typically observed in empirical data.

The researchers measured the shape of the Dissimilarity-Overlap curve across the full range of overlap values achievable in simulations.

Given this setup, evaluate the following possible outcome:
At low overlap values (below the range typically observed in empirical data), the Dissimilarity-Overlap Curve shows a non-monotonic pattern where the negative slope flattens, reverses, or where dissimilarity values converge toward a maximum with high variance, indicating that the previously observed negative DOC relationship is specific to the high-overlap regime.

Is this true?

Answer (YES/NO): YES